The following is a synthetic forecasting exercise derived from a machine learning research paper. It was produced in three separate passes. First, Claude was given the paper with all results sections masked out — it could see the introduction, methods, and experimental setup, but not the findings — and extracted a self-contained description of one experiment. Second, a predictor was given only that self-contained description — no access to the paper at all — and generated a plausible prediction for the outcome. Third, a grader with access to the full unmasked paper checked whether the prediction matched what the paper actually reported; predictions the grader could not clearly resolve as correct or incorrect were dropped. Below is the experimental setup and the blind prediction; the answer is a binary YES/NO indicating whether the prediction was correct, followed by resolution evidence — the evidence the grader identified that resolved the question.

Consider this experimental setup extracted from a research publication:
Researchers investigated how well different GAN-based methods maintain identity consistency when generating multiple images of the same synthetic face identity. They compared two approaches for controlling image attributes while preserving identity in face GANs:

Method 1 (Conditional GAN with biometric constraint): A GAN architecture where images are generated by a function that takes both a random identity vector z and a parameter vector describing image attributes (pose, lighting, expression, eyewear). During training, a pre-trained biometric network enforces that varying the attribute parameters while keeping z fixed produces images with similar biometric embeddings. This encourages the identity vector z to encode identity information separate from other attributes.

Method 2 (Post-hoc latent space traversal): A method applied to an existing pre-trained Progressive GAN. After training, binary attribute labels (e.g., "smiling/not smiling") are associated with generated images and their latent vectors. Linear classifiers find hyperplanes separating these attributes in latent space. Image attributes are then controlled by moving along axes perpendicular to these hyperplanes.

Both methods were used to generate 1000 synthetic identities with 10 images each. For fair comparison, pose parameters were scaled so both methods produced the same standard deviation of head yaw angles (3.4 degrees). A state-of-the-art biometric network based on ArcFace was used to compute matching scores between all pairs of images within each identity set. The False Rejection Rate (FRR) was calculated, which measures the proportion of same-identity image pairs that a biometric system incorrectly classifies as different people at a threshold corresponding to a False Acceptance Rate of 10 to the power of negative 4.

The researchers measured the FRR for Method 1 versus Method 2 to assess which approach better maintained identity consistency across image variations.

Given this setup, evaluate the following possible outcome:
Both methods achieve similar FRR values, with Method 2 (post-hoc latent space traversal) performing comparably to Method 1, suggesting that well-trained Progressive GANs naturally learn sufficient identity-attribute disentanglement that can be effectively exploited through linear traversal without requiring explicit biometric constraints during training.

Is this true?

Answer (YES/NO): NO